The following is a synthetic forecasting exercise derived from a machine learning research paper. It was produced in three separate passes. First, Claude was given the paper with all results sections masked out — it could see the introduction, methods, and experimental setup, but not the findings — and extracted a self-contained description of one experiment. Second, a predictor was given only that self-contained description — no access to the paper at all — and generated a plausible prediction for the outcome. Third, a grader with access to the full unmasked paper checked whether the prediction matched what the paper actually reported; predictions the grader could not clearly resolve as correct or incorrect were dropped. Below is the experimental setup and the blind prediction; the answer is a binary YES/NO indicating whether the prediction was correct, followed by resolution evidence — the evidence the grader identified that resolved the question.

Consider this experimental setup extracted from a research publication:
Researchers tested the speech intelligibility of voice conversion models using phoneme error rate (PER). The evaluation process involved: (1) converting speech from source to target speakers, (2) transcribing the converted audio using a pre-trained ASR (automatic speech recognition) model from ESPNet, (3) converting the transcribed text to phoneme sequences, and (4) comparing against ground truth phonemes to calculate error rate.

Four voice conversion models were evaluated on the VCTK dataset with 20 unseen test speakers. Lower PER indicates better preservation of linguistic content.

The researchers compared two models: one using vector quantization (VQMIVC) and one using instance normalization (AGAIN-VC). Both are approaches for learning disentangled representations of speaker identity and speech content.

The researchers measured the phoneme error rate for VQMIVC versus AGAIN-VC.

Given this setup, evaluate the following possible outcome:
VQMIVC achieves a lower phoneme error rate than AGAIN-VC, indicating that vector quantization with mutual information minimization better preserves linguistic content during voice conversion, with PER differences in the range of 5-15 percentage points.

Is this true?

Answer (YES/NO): NO